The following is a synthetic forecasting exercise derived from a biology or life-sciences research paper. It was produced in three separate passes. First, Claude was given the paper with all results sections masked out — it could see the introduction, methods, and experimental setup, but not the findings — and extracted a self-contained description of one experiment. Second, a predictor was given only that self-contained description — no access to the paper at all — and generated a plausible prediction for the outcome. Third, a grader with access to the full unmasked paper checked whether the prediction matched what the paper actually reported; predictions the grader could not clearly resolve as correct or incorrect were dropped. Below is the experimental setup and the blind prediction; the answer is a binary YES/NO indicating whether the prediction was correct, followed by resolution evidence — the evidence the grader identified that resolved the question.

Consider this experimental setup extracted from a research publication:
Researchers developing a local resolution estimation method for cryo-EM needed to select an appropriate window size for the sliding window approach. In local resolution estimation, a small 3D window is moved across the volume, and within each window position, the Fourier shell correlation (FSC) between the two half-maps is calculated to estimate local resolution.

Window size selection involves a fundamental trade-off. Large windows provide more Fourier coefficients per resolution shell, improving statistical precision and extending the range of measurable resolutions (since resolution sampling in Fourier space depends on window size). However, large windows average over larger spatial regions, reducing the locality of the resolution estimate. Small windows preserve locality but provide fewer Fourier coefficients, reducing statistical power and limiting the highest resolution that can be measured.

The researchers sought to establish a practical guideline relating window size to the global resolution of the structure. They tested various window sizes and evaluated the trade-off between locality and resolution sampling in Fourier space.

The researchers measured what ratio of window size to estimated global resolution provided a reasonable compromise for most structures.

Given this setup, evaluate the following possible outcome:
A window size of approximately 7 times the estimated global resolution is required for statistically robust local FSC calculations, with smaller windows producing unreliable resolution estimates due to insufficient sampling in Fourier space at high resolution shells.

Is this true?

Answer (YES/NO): YES